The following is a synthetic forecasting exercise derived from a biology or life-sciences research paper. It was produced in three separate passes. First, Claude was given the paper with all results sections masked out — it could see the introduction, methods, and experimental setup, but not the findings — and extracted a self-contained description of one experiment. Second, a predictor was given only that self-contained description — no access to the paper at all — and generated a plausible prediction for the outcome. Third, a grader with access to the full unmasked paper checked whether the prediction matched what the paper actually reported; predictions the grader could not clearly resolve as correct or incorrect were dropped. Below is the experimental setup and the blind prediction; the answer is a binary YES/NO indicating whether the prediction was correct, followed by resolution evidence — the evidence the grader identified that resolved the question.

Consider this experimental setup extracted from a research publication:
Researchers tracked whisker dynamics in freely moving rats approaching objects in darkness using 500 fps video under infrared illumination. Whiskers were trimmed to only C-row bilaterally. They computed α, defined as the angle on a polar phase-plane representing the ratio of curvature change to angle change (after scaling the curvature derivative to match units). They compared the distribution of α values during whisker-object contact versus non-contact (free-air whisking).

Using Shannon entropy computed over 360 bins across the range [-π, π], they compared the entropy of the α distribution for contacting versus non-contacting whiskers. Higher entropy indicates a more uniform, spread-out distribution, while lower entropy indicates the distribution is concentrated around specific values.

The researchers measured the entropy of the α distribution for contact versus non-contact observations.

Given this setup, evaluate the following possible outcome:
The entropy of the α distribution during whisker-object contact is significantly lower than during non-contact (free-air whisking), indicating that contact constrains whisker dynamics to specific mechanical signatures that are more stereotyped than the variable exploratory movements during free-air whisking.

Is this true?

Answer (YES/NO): YES